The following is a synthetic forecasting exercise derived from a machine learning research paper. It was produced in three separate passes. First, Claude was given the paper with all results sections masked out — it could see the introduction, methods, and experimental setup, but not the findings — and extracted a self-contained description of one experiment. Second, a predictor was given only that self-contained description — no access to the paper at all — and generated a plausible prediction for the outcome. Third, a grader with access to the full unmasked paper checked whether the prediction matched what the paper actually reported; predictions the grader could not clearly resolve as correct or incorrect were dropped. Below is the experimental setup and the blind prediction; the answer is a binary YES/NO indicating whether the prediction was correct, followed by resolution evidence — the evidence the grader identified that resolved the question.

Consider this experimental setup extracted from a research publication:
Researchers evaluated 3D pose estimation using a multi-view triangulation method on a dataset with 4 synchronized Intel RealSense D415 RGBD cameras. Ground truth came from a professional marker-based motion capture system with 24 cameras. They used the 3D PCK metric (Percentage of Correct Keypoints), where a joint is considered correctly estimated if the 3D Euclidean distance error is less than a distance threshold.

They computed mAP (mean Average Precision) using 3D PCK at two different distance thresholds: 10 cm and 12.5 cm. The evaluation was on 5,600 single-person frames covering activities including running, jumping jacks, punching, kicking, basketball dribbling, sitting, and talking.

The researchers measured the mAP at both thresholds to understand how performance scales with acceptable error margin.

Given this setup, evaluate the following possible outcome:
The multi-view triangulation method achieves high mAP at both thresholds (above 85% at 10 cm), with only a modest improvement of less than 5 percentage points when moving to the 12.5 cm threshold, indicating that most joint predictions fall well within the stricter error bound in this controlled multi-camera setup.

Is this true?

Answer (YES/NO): NO